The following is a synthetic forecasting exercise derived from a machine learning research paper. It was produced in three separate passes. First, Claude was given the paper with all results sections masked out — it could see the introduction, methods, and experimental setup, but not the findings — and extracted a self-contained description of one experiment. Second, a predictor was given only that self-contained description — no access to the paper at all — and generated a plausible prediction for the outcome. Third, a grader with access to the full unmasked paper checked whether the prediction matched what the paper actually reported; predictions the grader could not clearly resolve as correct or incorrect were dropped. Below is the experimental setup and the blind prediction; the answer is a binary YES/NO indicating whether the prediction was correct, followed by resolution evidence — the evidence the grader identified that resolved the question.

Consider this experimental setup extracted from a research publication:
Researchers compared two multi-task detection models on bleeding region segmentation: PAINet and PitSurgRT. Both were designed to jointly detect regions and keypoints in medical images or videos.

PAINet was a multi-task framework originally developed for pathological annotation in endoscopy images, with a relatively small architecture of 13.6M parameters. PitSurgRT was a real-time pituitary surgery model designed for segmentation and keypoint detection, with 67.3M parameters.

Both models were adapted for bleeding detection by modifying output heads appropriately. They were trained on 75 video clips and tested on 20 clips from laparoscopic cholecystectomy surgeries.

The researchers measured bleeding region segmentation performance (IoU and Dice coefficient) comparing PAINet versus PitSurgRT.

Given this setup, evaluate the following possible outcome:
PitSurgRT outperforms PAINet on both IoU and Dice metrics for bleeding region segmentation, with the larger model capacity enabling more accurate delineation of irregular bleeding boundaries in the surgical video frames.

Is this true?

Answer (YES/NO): NO